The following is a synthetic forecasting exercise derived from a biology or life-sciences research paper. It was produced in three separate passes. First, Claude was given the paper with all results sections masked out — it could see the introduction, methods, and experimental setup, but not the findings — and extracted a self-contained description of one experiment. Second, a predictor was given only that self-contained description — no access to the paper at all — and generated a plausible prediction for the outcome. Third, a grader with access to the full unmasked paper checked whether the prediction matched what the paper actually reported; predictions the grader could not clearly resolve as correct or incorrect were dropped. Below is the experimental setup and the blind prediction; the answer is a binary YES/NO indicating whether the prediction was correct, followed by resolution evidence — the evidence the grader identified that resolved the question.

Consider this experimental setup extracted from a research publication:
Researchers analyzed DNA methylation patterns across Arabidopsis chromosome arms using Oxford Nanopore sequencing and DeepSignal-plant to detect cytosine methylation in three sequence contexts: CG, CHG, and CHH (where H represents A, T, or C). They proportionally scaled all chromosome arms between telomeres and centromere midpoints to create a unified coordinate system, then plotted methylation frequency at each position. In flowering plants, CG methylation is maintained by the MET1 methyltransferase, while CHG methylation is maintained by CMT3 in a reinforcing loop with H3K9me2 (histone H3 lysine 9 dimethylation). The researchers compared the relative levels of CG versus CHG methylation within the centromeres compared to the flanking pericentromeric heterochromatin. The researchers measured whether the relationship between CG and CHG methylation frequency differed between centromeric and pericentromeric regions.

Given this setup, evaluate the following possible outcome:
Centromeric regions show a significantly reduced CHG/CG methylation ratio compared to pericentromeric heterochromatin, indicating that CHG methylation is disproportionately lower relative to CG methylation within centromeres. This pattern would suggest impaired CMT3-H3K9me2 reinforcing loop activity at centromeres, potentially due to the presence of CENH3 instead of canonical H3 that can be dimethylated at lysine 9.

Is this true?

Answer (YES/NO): YES